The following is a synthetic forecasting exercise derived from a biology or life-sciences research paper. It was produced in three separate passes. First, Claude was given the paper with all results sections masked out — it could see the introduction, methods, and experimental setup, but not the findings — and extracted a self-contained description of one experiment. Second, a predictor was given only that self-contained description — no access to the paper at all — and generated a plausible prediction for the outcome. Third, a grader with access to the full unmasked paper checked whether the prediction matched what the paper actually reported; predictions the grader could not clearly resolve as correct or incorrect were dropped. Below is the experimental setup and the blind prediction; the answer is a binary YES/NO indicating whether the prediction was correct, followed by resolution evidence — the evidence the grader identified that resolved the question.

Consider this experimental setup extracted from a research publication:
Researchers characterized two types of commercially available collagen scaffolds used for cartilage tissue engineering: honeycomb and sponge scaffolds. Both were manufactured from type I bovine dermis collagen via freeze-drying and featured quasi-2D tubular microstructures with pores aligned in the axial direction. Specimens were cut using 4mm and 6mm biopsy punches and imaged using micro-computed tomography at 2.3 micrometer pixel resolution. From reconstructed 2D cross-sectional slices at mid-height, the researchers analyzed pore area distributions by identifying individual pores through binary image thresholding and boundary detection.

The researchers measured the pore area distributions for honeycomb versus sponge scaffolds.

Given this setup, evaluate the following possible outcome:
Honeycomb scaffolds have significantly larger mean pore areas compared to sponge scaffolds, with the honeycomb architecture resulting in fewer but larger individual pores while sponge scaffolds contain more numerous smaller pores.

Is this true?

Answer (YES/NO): YES